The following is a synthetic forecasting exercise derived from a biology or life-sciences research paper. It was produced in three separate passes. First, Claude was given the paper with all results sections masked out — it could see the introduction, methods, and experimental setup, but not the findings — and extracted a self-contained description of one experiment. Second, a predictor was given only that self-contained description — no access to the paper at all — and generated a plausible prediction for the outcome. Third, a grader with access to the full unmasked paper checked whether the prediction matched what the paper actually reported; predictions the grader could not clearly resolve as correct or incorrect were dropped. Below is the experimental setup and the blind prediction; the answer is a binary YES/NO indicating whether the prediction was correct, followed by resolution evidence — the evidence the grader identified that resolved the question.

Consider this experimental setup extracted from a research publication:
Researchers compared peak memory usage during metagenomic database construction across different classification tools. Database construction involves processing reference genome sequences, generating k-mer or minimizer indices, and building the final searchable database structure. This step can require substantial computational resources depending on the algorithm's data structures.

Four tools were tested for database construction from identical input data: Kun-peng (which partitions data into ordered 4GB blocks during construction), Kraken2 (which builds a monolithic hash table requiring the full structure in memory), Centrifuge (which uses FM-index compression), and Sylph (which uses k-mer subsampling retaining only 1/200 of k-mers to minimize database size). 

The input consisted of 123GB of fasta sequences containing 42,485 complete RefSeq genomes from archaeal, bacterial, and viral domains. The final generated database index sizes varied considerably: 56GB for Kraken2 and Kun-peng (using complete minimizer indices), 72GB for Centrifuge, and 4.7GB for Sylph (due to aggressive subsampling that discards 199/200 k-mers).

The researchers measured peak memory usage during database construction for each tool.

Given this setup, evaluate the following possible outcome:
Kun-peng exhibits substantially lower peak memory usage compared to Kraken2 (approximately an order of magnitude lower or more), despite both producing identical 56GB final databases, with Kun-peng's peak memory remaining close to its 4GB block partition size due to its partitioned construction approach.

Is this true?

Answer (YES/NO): YES